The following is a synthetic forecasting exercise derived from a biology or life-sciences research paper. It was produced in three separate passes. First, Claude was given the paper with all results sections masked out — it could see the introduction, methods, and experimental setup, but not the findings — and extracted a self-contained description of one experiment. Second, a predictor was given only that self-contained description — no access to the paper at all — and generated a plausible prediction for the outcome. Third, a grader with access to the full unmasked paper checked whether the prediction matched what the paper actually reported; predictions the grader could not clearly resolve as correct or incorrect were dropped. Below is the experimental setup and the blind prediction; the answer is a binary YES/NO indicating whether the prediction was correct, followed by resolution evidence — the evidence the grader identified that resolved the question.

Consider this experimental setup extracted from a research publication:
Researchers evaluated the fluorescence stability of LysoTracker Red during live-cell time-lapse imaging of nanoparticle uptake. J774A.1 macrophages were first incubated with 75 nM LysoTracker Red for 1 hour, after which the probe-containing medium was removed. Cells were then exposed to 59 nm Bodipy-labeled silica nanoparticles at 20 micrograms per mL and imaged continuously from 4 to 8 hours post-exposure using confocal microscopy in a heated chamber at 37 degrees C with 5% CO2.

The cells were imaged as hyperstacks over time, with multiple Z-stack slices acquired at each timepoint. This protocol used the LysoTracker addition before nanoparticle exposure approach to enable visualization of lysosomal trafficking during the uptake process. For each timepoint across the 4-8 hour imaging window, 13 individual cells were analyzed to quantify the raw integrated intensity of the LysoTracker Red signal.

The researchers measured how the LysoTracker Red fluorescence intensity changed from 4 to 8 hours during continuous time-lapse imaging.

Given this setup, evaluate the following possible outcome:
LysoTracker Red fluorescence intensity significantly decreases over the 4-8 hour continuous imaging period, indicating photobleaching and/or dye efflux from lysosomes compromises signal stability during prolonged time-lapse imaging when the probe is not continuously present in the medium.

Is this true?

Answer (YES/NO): NO